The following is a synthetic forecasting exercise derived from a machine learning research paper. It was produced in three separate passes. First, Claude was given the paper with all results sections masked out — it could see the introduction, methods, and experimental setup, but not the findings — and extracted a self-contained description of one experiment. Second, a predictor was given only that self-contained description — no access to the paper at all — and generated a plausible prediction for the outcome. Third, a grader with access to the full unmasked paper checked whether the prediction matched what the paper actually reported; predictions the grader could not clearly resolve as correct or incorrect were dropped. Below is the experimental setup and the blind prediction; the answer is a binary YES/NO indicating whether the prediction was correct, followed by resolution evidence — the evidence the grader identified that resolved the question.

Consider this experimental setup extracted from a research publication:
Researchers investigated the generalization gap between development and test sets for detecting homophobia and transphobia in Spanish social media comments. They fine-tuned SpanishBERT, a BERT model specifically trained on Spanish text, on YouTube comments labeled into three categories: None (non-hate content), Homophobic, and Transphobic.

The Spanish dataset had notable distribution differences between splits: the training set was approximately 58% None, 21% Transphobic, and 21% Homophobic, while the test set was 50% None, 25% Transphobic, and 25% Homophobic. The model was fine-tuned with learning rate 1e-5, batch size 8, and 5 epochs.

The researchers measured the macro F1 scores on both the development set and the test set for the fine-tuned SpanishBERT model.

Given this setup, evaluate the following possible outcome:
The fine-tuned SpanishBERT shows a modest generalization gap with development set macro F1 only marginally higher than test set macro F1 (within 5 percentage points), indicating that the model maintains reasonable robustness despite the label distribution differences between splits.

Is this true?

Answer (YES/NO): NO